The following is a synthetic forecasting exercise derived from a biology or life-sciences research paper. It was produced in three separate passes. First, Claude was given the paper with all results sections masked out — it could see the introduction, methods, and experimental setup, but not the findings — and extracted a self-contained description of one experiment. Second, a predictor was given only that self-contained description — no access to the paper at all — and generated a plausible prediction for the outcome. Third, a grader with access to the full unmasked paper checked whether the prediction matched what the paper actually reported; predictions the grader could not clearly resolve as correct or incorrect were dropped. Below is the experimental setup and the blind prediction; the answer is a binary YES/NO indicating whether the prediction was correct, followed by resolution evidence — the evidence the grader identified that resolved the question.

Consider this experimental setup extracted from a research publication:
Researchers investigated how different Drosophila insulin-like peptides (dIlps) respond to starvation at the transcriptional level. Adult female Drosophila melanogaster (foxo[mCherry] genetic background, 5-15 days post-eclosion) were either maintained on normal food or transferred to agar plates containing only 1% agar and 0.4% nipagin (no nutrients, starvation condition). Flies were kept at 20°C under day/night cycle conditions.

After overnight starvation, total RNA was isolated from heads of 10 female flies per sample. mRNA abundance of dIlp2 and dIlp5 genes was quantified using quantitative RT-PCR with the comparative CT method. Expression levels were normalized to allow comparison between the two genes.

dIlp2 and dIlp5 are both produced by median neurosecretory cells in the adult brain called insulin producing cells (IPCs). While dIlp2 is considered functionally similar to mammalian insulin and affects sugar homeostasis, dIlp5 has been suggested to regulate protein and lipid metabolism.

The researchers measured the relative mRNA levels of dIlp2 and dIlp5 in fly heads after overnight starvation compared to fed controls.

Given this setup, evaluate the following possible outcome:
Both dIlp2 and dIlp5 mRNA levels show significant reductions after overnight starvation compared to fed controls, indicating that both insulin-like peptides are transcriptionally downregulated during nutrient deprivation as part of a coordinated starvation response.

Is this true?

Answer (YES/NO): NO